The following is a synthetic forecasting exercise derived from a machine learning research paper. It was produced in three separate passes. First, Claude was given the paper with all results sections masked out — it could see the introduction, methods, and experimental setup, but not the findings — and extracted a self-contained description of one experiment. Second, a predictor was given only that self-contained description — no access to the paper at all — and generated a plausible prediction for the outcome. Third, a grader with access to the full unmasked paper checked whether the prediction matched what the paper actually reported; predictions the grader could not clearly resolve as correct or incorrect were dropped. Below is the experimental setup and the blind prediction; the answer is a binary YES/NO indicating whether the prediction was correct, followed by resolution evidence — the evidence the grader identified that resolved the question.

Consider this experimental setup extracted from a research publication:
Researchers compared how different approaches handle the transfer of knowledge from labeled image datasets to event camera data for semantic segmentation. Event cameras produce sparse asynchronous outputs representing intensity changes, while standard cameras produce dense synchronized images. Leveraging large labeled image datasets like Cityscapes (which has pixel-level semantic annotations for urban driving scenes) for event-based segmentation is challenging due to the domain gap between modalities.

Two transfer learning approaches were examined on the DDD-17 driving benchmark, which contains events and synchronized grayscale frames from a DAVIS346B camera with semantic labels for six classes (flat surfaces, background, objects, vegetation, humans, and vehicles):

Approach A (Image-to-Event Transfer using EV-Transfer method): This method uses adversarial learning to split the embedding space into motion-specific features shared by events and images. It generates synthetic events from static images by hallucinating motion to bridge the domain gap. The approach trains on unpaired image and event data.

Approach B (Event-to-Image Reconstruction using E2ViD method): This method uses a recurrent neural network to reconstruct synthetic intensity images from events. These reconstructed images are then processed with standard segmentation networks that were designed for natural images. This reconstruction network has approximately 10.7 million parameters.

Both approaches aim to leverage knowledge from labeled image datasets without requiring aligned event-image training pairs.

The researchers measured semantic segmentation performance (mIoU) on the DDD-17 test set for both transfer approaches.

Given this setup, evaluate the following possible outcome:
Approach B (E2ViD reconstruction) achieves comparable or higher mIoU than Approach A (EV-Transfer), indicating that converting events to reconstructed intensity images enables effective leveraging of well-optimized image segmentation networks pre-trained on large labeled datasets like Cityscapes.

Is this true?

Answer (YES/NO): YES